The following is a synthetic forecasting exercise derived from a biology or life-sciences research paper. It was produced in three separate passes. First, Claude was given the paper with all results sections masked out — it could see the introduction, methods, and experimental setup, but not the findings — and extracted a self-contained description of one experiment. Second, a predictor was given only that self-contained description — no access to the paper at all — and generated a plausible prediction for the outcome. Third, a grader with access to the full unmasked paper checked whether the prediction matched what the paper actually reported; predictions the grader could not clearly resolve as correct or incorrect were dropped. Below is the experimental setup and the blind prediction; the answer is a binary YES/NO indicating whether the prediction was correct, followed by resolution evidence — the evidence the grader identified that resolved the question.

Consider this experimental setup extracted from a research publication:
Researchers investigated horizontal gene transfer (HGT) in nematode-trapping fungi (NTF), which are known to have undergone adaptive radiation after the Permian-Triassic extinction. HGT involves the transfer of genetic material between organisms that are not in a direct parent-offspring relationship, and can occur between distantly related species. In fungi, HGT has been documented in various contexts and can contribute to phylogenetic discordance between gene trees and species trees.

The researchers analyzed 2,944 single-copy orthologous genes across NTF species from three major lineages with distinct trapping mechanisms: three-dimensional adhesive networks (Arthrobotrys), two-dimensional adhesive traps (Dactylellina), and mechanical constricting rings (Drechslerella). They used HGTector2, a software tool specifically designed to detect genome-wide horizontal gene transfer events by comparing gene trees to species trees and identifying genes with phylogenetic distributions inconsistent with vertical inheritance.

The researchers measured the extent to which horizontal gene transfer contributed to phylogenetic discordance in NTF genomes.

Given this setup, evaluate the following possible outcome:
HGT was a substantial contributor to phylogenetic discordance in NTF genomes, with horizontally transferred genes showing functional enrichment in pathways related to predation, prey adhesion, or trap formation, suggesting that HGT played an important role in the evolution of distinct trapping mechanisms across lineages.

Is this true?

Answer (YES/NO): NO